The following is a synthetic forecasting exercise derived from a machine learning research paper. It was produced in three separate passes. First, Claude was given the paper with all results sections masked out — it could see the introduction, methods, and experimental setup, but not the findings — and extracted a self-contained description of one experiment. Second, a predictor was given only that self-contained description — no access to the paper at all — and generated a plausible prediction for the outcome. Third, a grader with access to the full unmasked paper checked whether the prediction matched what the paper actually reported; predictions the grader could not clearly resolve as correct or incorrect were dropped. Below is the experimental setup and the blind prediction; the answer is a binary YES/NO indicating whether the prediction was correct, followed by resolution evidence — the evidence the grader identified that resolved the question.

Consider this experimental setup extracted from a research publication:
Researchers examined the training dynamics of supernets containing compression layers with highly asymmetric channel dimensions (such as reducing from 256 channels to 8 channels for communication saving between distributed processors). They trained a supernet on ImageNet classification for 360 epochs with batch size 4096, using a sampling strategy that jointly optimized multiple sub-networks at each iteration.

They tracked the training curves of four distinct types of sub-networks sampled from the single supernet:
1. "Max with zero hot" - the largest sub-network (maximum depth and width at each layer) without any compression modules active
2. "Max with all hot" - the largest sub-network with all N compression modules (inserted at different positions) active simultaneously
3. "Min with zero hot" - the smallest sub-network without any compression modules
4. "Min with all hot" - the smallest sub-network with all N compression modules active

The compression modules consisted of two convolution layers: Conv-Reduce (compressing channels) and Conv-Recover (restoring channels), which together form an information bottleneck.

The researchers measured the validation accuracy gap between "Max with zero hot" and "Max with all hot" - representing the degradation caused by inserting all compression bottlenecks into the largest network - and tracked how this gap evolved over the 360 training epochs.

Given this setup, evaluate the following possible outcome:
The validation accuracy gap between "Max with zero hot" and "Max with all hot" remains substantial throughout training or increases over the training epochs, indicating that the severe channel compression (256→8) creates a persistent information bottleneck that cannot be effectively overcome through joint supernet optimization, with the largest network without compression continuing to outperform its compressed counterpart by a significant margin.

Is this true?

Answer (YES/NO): NO